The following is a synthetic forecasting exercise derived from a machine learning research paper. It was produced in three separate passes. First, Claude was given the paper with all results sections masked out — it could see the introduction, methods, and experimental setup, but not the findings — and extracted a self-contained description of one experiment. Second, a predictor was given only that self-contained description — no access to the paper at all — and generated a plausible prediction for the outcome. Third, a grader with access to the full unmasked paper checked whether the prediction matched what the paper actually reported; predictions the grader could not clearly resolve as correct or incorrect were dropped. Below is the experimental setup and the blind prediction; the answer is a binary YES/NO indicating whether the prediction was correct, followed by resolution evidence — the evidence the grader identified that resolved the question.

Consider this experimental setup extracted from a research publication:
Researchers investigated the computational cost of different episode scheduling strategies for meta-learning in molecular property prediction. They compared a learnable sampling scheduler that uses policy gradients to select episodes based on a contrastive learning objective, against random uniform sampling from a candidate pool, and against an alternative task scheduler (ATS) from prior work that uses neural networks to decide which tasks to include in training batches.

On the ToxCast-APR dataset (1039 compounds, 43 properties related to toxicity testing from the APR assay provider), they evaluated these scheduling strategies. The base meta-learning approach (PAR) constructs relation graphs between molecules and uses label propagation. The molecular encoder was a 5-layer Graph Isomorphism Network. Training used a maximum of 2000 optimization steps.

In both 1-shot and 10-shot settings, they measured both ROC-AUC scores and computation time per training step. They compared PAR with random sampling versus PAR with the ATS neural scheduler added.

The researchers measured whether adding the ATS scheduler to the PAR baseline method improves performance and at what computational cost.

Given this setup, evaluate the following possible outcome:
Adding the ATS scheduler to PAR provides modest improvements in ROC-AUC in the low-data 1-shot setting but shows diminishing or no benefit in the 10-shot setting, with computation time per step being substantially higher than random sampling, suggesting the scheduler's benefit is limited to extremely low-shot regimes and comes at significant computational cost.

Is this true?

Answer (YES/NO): YES